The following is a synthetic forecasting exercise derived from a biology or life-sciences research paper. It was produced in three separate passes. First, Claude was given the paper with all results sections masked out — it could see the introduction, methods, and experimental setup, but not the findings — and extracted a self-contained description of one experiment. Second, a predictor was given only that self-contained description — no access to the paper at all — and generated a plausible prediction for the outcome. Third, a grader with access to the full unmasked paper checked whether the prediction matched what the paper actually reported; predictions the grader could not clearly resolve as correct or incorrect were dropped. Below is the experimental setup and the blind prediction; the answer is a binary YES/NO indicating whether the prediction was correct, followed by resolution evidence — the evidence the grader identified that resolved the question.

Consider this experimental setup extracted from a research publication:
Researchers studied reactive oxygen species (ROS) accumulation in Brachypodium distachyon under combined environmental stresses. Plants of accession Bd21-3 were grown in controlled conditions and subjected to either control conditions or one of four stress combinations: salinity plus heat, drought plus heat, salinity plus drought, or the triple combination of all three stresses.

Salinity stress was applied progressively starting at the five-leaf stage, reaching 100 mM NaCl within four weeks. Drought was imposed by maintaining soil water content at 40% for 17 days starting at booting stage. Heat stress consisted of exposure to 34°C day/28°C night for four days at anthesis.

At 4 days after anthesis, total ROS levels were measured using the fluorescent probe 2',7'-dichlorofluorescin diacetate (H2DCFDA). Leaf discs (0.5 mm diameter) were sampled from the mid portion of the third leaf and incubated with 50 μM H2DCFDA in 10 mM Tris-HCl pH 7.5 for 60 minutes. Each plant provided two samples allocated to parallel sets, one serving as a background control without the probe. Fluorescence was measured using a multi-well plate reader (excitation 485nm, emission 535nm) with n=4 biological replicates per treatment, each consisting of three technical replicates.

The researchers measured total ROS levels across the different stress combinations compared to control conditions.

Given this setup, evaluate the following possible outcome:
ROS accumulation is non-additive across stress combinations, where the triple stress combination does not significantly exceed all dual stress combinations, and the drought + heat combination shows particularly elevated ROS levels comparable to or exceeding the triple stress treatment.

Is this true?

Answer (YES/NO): NO